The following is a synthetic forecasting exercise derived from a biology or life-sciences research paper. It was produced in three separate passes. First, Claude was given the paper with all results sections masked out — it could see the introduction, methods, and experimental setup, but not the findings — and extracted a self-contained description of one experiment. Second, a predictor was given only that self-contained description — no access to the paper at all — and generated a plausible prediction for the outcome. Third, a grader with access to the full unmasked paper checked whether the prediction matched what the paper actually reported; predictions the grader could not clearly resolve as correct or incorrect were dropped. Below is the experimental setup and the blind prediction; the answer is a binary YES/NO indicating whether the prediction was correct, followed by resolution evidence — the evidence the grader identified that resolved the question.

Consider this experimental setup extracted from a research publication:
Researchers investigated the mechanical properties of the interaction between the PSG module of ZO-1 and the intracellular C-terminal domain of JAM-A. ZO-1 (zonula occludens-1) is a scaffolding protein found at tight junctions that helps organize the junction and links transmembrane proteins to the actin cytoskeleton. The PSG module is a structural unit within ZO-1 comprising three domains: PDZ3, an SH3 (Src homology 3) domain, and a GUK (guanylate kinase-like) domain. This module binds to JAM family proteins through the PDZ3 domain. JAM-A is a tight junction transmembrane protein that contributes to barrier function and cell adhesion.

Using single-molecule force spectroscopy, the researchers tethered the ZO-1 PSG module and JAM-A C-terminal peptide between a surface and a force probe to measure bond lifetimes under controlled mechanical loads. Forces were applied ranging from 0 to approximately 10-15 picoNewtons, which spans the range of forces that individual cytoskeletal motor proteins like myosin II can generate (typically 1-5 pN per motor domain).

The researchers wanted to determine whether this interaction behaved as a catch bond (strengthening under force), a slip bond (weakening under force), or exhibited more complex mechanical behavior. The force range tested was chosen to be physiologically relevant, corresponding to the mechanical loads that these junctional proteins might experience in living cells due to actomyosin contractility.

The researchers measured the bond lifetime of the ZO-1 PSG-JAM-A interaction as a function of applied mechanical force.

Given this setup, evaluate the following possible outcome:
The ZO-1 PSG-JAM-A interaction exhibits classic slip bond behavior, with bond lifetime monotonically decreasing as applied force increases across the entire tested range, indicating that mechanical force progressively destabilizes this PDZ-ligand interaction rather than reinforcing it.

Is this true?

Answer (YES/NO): YES